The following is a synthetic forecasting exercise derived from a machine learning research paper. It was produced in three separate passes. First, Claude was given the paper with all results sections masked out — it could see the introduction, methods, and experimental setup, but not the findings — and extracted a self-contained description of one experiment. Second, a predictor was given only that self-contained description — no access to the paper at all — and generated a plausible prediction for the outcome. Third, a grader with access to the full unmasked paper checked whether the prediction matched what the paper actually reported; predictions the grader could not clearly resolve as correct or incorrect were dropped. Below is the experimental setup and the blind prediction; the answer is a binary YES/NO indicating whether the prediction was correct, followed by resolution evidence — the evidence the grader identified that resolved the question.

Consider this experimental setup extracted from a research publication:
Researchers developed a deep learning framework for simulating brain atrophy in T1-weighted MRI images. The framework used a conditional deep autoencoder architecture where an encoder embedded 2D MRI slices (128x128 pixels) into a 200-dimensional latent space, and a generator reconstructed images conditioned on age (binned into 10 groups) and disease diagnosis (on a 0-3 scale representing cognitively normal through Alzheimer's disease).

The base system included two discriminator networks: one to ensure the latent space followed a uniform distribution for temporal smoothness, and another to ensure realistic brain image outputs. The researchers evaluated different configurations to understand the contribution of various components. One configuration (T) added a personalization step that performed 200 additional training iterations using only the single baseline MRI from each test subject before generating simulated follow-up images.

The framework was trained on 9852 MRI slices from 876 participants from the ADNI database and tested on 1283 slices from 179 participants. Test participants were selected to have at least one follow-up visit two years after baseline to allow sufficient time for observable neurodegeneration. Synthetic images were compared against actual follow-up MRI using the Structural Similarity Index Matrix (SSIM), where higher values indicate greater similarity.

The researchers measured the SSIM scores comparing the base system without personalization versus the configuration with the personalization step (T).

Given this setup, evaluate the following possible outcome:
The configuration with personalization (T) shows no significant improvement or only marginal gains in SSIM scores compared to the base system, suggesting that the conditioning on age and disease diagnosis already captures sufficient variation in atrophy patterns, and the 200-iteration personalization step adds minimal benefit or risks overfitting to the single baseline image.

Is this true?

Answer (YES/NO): NO